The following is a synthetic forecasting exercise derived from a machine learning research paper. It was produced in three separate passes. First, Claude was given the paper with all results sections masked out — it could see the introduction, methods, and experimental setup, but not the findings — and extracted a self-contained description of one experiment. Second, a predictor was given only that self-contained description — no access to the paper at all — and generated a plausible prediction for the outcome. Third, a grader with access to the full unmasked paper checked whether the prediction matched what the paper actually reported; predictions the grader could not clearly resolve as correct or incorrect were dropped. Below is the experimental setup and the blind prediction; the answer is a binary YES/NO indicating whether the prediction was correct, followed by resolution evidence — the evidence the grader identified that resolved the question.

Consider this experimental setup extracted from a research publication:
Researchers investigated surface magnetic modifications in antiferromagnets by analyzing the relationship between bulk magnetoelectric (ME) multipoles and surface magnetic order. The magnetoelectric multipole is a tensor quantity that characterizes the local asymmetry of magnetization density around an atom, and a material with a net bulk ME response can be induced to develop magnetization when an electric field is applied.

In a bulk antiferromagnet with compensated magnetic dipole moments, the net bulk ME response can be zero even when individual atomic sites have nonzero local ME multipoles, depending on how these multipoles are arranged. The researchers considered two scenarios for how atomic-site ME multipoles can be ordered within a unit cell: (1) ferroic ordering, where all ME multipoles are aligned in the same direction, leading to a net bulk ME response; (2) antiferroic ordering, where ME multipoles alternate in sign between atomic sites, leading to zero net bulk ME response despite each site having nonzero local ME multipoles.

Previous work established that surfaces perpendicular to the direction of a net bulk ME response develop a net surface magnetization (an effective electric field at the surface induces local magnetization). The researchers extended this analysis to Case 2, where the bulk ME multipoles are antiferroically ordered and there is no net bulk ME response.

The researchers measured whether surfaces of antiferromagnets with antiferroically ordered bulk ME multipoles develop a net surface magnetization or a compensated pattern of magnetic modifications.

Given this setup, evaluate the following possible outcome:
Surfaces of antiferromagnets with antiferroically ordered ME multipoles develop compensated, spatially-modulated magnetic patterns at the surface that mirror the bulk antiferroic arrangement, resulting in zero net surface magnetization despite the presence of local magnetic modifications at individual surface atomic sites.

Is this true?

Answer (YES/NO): YES